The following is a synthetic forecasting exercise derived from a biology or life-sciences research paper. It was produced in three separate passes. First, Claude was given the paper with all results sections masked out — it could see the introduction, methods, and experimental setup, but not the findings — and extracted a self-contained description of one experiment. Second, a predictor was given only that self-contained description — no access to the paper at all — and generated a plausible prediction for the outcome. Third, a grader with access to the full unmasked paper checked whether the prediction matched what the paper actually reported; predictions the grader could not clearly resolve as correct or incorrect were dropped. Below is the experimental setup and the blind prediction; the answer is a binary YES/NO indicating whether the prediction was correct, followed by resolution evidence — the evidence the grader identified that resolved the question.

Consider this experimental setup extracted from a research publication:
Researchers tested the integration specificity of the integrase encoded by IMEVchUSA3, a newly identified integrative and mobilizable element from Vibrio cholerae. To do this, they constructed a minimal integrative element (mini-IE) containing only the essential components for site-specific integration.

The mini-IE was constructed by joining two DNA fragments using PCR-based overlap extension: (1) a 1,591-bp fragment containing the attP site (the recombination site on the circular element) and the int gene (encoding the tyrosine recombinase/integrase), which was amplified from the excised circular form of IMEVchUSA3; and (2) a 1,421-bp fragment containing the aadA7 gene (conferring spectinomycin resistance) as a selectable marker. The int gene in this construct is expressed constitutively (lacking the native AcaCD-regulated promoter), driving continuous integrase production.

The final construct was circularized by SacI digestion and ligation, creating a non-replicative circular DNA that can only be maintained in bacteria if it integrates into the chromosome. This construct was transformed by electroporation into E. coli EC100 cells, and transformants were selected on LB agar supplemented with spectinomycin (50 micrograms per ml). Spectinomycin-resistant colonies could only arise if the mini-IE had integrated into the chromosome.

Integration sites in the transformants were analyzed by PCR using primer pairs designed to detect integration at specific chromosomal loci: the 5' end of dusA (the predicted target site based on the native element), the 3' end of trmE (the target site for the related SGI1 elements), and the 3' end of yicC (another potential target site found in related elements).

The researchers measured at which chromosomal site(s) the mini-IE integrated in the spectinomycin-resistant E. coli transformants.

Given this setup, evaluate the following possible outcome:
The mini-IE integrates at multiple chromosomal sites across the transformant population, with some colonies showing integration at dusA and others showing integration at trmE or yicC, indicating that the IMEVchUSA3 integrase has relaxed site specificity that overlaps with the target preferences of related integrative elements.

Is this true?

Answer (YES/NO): NO